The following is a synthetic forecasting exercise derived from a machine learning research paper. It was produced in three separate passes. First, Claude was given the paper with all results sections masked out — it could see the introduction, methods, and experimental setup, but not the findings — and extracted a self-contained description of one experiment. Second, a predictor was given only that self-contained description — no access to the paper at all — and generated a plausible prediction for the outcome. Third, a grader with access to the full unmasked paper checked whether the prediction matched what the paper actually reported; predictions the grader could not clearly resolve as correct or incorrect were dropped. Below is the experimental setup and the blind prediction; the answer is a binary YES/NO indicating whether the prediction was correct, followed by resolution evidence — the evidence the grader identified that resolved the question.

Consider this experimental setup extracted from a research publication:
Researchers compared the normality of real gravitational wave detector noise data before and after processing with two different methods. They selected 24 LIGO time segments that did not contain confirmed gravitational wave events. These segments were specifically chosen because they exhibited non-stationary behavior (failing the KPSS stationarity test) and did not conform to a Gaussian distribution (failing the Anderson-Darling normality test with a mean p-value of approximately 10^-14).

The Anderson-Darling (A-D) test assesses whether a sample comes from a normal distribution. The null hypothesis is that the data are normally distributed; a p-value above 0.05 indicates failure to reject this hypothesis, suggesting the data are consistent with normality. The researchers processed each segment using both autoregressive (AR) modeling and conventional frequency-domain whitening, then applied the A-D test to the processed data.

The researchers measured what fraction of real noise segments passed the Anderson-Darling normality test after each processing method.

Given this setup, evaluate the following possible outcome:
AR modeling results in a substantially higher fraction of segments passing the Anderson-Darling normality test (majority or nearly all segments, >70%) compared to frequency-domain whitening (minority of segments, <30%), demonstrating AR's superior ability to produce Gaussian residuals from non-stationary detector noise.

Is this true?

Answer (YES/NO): NO